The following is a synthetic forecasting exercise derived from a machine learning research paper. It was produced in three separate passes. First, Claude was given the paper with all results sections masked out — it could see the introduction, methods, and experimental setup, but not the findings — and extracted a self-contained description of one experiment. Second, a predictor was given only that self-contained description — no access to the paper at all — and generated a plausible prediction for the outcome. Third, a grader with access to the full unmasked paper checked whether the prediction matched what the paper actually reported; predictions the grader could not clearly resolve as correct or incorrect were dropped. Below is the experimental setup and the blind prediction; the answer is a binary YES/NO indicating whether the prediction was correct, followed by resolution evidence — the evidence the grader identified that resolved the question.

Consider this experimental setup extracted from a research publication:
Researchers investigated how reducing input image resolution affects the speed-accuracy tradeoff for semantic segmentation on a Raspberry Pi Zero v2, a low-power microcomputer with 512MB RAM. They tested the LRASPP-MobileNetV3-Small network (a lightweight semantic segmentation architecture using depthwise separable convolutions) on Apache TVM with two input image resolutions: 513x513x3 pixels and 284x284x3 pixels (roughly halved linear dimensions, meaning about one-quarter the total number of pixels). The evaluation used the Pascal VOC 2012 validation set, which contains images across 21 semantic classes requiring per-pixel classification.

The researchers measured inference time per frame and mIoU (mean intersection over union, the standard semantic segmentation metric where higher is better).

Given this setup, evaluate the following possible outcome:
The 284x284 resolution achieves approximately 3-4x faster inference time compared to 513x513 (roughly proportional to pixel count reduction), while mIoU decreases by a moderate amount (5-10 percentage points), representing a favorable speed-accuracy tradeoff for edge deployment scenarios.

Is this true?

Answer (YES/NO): NO